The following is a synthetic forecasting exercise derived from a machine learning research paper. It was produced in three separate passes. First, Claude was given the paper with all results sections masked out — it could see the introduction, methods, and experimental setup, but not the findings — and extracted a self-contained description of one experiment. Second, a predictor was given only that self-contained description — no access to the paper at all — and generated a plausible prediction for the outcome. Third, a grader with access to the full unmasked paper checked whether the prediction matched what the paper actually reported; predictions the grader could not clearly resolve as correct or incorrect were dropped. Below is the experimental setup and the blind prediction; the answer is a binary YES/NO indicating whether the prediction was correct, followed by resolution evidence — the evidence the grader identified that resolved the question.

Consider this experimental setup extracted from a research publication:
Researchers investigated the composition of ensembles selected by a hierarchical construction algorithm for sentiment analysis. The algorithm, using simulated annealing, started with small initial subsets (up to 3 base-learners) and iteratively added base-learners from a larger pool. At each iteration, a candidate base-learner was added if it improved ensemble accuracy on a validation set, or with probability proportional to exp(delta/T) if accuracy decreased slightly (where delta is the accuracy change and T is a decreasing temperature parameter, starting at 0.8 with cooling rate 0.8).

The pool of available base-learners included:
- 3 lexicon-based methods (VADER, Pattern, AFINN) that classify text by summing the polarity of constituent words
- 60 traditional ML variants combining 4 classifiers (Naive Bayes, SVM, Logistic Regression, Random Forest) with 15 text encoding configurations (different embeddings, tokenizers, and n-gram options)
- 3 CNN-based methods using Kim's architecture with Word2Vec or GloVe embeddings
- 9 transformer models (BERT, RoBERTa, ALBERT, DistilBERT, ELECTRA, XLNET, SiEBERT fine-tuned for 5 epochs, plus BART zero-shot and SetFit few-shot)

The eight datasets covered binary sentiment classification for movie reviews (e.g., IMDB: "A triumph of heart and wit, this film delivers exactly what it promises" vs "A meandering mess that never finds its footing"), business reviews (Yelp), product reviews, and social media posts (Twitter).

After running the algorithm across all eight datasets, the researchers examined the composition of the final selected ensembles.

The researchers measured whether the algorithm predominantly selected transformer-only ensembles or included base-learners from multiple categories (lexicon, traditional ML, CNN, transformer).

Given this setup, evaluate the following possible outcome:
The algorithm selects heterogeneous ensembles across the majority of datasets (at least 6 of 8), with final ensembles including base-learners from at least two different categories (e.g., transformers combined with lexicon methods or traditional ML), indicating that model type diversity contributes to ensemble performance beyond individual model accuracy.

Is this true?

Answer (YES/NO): YES